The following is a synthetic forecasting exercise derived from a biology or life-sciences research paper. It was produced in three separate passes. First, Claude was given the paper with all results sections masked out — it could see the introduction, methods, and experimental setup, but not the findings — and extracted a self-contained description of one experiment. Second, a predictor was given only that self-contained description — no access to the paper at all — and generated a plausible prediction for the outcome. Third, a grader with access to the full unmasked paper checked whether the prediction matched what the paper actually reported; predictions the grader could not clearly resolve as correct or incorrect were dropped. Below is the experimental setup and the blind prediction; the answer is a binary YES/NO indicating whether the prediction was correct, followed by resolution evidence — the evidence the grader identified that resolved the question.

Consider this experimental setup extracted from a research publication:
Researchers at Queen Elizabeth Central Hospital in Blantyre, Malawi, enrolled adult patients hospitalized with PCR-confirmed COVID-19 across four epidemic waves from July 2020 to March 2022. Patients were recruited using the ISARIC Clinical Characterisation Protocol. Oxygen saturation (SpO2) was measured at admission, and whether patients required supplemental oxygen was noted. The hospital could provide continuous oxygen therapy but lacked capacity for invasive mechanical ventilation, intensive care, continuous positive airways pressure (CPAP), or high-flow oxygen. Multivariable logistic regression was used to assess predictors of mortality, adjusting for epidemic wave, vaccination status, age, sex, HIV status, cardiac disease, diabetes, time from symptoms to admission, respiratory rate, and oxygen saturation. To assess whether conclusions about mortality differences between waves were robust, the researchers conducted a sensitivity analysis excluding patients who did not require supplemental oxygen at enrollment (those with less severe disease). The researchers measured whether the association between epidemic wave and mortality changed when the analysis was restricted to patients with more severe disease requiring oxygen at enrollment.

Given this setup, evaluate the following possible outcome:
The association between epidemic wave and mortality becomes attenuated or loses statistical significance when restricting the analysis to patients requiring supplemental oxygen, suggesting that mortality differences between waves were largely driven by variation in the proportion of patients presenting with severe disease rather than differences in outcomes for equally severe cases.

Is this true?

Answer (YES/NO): NO